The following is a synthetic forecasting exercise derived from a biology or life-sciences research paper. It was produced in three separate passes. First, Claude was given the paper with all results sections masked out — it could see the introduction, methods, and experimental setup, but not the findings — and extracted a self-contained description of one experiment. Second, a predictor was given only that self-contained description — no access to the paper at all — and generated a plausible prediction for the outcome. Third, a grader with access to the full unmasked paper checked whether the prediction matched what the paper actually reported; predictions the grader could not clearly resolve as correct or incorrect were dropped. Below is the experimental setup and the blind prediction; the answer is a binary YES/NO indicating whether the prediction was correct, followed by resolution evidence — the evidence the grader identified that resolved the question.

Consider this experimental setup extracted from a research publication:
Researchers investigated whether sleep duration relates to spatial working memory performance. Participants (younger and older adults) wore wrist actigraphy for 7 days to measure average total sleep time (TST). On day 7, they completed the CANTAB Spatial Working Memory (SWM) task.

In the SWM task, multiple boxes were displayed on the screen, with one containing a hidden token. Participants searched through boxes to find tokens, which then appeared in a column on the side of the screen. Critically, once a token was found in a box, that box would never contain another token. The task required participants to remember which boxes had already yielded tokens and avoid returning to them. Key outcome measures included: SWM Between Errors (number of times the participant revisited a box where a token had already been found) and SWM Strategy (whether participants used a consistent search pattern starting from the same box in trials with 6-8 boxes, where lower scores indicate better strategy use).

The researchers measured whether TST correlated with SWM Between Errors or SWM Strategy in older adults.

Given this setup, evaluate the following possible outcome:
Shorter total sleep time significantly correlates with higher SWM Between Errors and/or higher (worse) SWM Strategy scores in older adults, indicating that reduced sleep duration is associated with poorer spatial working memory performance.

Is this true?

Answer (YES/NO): NO